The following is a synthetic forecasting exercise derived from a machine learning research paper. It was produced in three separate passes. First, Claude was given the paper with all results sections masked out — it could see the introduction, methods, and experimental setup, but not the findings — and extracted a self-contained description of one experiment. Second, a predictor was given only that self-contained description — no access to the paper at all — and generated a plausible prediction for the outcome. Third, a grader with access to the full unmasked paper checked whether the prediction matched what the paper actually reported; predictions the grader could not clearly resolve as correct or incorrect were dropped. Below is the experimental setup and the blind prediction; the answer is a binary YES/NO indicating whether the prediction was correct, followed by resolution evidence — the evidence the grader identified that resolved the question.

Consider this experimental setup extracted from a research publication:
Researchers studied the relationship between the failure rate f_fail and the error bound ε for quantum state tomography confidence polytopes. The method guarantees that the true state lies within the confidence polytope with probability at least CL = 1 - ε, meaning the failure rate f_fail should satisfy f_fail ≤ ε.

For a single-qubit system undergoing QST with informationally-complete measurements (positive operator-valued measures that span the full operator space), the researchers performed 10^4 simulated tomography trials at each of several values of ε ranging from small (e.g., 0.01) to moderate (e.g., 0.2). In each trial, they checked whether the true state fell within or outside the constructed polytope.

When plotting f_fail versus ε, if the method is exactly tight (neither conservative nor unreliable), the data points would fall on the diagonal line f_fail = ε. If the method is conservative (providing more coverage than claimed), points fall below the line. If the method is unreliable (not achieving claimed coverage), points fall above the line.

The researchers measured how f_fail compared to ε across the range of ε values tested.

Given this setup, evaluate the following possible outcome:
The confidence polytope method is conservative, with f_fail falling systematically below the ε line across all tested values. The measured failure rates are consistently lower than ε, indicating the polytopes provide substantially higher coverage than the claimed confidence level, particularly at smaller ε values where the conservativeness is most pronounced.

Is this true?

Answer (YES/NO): YES